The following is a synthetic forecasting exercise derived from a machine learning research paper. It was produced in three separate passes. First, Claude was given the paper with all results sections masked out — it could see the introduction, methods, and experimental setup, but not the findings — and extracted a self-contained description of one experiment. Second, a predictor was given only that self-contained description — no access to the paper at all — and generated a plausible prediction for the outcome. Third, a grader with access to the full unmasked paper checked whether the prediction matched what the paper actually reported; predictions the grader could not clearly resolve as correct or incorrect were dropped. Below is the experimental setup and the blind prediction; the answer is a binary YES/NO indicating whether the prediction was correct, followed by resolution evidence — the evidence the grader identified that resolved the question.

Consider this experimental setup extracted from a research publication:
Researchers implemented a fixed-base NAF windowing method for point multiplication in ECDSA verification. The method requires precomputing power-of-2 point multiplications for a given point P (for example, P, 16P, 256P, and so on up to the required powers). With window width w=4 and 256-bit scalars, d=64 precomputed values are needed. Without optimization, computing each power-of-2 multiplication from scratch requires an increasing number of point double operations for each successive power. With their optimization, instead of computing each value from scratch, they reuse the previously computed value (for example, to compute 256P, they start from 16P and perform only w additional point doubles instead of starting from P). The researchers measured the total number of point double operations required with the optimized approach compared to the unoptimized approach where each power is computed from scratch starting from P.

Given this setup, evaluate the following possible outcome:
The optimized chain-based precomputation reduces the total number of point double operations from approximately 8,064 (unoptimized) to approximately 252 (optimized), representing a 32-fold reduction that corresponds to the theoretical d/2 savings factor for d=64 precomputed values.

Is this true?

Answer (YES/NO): YES